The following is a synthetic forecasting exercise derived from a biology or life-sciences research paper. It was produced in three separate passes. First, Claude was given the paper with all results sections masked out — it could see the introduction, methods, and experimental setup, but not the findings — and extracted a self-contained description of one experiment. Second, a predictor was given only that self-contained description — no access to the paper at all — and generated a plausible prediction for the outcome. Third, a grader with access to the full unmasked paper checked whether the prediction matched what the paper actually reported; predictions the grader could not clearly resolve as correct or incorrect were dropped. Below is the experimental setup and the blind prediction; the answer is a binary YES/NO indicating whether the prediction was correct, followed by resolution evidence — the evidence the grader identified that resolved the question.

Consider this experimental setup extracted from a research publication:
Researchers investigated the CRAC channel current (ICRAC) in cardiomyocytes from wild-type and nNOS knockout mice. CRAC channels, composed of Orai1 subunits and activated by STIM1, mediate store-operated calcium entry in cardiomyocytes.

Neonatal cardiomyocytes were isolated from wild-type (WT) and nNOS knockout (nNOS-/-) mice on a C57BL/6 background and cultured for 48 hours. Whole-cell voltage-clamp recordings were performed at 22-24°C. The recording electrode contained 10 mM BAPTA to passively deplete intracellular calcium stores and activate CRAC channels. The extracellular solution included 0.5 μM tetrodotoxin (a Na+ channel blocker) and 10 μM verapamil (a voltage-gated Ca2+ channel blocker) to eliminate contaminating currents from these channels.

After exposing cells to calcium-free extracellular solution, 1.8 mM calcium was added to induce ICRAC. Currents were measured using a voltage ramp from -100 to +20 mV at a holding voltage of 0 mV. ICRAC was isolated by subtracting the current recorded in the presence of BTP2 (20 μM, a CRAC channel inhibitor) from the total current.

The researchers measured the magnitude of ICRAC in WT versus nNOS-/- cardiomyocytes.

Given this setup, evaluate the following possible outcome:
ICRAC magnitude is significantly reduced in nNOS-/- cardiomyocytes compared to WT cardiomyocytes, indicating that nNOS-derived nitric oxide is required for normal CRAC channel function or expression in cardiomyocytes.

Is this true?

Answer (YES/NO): NO